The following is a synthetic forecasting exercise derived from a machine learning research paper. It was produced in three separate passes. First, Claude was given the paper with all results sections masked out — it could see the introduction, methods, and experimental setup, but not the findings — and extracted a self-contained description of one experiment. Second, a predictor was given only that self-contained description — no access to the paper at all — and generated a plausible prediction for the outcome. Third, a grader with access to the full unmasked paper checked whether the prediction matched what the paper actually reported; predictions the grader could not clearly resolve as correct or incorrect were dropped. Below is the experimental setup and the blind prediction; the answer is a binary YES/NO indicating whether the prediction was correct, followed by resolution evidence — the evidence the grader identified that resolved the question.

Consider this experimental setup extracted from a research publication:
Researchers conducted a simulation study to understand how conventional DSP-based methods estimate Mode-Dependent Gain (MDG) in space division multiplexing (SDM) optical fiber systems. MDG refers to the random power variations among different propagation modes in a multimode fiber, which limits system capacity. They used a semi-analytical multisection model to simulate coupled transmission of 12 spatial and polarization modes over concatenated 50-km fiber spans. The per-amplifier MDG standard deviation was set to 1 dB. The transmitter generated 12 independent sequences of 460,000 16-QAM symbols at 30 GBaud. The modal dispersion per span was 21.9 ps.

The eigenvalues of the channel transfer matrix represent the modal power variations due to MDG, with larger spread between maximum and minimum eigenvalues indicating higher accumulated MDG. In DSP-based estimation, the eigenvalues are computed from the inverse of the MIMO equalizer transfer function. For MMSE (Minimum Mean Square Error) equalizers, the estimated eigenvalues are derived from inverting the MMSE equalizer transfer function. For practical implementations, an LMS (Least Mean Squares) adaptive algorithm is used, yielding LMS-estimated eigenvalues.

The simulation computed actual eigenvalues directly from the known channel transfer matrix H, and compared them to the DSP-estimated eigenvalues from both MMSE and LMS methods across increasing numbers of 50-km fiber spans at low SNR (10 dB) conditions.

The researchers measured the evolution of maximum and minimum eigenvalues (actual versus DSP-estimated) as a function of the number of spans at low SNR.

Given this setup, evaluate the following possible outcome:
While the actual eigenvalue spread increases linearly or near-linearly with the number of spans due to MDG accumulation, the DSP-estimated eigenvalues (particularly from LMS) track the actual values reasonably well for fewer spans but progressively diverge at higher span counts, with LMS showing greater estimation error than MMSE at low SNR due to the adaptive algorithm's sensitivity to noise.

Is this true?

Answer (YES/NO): NO